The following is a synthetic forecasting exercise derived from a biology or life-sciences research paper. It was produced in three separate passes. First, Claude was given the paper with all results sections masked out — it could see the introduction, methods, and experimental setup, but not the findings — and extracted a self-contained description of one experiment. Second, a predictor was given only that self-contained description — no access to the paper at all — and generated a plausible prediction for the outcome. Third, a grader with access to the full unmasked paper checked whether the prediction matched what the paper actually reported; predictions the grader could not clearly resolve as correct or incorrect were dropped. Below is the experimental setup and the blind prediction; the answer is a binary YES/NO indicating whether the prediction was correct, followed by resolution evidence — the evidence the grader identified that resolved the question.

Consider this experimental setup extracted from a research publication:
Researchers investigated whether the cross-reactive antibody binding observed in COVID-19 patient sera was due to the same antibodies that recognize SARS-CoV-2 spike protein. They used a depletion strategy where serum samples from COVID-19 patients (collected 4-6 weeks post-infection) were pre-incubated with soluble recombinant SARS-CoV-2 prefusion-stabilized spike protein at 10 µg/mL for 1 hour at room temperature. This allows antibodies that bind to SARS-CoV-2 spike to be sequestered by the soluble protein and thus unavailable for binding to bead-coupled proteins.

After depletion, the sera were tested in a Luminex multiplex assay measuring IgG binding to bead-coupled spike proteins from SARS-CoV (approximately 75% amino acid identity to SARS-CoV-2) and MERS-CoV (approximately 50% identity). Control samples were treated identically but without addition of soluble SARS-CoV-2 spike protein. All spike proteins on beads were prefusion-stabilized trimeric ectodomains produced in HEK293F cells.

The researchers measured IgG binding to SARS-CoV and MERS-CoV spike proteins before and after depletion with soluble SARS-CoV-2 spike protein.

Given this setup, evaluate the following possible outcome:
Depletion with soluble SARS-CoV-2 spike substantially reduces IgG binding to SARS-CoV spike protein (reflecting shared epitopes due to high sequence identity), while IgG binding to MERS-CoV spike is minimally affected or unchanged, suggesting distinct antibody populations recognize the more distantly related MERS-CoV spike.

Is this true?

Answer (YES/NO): NO